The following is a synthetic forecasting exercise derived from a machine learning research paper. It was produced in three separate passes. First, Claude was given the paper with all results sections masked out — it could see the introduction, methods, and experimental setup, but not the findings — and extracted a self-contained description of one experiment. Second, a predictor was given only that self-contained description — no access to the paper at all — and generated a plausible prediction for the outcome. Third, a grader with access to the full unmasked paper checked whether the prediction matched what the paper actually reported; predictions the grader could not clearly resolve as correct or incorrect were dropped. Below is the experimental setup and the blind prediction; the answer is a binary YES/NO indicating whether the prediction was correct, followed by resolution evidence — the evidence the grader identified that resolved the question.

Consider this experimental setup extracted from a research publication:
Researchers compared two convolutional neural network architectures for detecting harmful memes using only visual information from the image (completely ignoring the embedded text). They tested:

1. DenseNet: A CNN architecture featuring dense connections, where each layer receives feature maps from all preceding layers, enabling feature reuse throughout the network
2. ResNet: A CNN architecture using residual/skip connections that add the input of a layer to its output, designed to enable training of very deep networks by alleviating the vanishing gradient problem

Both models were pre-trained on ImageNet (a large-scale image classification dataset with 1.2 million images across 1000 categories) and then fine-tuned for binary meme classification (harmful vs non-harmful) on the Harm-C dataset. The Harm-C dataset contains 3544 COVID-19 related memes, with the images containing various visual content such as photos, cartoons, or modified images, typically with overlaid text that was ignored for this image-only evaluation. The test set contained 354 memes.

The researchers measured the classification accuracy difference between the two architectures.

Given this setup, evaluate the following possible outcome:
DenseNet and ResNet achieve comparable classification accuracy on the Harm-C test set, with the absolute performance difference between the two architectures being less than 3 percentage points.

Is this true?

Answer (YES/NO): YES